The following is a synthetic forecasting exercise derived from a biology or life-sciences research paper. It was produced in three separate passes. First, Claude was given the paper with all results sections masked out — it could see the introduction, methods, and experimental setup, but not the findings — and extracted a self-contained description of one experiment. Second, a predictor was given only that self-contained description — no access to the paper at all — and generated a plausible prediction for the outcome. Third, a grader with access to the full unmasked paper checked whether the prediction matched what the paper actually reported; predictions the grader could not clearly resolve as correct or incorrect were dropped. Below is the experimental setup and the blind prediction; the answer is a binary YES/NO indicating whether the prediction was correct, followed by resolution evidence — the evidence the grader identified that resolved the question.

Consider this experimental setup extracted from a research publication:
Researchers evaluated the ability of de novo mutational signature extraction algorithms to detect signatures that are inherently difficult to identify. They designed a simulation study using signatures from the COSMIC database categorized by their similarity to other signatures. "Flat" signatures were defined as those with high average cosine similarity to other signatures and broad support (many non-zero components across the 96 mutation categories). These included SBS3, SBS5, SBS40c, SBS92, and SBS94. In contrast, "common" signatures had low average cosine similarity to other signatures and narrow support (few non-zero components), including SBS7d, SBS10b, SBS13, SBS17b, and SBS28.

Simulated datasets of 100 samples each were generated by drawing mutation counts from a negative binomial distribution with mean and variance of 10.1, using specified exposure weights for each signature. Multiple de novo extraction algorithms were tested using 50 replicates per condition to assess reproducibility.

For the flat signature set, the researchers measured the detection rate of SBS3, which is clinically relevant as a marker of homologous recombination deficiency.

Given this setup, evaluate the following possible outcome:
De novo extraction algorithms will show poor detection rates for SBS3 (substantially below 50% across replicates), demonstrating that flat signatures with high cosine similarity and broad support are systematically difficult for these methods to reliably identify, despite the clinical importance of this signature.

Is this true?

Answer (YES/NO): NO